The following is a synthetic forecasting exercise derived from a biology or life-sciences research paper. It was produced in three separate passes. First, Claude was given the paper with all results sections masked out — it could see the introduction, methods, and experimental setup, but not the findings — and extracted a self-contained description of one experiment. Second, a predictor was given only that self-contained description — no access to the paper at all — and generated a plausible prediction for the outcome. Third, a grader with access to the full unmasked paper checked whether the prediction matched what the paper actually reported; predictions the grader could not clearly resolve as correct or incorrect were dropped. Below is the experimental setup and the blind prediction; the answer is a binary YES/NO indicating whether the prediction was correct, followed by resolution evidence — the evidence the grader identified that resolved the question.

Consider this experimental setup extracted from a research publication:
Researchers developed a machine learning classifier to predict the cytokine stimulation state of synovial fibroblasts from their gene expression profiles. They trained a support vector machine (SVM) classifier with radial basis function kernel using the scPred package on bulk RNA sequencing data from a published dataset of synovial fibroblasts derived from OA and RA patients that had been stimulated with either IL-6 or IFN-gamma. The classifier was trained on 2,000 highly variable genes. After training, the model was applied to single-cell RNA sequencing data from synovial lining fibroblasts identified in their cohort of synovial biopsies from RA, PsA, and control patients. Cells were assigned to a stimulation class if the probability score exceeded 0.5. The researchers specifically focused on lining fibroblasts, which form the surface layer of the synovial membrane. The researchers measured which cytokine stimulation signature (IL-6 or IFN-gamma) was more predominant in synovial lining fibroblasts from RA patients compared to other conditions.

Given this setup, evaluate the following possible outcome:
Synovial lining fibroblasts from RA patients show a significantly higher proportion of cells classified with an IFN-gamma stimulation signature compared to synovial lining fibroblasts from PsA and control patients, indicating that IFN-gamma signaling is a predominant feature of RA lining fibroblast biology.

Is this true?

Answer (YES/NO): NO